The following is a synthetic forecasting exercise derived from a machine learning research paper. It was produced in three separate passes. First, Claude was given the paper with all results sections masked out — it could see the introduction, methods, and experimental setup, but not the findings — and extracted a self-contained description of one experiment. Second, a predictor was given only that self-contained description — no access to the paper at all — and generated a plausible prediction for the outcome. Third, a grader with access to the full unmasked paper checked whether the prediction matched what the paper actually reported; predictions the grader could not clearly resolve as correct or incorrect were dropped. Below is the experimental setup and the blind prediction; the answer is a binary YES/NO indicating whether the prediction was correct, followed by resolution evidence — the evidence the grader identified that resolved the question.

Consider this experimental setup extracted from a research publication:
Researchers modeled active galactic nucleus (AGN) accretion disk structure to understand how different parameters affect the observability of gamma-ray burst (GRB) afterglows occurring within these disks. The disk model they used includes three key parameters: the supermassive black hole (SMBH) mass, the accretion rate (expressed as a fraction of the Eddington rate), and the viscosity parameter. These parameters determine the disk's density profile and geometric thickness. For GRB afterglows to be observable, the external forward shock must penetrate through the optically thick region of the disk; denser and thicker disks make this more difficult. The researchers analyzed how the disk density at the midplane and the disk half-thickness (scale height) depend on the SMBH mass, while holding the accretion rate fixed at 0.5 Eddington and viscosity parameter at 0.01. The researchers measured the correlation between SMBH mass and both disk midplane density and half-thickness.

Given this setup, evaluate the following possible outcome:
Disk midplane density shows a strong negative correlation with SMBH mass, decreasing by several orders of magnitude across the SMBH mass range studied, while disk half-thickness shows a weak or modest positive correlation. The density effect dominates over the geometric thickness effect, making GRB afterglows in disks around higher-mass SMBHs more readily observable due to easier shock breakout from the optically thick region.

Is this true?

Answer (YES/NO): NO